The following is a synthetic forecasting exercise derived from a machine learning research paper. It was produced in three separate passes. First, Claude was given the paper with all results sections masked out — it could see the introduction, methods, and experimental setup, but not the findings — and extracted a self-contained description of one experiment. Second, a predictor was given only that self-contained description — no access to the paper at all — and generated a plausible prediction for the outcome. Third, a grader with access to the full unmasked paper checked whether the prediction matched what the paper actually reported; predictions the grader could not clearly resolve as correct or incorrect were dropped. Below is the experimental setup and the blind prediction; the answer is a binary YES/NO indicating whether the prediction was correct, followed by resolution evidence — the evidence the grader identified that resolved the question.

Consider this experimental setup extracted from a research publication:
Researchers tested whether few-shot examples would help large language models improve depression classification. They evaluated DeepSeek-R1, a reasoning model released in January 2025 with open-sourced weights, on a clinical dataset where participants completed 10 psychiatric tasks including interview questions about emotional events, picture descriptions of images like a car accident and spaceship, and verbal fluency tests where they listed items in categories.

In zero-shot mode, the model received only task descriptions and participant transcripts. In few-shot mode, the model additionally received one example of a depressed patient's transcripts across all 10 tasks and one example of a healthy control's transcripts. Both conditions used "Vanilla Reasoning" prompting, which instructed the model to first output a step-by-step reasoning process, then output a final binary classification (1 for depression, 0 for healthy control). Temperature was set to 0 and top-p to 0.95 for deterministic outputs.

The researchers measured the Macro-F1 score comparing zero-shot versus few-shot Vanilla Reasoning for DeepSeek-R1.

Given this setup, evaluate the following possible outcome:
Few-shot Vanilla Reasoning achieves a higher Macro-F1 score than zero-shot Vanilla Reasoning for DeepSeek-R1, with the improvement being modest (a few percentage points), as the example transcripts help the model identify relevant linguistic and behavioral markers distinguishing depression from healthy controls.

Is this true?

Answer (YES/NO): NO